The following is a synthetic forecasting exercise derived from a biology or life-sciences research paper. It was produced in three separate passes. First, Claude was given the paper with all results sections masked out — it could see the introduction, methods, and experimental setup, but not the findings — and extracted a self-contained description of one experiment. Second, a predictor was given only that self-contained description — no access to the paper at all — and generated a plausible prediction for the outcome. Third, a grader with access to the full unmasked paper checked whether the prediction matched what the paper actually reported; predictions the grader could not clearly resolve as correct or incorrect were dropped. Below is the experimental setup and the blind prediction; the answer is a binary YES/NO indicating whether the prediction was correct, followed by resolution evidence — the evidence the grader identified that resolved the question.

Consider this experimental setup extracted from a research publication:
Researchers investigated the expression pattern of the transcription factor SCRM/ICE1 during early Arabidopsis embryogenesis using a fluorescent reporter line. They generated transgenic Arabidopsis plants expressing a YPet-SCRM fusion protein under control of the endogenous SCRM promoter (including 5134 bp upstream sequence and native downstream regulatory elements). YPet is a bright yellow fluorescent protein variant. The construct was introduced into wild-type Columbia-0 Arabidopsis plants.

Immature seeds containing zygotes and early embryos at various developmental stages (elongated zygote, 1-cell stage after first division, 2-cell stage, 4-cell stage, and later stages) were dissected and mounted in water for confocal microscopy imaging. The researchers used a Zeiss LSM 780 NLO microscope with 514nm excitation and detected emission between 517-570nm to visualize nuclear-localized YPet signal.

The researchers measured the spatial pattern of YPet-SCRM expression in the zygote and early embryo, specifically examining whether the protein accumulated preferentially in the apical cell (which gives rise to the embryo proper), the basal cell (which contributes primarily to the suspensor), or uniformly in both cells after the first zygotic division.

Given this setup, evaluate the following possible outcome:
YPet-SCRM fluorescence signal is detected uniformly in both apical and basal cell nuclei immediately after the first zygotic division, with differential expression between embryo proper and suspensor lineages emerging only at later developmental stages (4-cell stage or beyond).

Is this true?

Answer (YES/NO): NO